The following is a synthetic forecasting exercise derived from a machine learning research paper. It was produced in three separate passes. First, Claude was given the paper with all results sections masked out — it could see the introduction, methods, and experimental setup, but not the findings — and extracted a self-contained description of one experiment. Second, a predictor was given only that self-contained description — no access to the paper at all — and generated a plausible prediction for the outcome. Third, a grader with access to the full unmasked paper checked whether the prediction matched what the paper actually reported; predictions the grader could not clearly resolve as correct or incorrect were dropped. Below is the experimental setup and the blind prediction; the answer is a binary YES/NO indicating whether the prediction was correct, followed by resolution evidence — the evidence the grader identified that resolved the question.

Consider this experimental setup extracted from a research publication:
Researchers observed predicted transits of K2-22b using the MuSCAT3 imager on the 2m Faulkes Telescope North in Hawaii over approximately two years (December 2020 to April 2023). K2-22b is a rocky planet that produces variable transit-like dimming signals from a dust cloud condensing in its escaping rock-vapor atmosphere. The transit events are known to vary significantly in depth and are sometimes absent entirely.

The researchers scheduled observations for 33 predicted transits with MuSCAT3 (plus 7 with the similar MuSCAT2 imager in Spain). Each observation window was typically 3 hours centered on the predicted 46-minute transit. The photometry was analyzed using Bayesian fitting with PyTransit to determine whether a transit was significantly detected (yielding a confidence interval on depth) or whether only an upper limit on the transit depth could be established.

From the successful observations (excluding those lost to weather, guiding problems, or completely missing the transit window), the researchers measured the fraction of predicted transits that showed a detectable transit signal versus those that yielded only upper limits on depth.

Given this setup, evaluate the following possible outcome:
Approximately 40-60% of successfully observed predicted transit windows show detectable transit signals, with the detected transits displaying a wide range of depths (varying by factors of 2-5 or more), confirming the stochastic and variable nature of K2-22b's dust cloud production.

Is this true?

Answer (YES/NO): NO